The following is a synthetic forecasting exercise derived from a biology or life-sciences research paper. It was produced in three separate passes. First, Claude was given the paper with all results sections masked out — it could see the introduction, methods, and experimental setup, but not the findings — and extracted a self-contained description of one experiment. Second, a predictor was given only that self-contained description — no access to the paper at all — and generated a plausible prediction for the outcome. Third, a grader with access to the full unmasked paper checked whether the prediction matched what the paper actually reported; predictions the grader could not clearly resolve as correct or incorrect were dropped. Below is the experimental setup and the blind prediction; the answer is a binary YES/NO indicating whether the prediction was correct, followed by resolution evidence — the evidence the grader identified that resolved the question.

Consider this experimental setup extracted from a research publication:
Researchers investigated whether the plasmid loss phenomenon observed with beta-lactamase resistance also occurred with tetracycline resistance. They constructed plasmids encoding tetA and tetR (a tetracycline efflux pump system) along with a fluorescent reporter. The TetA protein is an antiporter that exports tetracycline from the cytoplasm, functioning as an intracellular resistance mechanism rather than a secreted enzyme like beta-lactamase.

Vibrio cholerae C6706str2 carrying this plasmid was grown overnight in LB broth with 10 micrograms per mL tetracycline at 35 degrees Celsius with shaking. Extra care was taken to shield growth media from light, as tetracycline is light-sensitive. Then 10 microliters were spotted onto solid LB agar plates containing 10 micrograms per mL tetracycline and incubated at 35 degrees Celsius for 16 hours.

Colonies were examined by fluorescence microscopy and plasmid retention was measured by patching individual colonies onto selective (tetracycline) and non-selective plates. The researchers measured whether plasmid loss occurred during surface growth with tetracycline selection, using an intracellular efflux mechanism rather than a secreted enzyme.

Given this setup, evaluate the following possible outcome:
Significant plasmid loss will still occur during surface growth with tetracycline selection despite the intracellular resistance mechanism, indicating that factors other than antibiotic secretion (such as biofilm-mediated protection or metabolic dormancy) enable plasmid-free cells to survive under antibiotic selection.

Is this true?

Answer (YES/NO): YES